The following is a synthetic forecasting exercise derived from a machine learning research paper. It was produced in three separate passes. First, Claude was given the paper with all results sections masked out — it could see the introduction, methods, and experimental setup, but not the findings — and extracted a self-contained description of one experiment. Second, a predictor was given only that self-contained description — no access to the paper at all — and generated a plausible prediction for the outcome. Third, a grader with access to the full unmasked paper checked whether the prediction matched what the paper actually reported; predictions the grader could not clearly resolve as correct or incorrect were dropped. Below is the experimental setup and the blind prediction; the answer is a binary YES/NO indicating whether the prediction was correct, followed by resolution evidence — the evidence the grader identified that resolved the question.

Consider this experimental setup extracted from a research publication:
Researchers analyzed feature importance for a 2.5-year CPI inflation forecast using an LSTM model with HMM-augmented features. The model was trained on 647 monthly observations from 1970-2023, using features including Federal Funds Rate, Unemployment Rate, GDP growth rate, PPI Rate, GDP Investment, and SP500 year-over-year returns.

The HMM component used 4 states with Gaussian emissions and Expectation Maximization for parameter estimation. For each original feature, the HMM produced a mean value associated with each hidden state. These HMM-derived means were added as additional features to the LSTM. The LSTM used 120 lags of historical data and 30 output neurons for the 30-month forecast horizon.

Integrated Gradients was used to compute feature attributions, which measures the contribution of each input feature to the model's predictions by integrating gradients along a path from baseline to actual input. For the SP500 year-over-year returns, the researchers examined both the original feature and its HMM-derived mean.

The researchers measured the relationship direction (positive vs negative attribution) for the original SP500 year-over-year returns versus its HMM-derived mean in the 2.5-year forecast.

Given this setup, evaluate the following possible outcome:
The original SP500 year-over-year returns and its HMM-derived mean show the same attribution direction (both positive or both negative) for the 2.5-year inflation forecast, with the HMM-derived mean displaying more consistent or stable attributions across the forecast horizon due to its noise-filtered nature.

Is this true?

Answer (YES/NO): NO